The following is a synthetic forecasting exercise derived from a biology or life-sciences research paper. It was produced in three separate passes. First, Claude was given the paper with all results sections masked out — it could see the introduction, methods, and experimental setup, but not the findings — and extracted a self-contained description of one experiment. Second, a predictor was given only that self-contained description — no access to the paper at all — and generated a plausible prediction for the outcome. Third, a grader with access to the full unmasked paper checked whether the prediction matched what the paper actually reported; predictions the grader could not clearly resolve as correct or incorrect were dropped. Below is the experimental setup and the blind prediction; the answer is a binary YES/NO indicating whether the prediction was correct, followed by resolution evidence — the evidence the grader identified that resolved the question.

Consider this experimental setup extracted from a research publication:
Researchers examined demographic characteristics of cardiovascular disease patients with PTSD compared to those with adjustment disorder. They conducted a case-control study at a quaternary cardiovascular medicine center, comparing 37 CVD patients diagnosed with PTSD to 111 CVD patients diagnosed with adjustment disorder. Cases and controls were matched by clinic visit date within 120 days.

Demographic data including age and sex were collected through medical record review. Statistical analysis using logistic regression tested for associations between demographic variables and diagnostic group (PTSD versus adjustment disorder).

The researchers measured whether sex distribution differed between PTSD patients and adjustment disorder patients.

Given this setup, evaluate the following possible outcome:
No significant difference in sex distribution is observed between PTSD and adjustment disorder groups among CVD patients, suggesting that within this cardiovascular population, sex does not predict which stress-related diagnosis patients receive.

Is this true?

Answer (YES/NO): YES